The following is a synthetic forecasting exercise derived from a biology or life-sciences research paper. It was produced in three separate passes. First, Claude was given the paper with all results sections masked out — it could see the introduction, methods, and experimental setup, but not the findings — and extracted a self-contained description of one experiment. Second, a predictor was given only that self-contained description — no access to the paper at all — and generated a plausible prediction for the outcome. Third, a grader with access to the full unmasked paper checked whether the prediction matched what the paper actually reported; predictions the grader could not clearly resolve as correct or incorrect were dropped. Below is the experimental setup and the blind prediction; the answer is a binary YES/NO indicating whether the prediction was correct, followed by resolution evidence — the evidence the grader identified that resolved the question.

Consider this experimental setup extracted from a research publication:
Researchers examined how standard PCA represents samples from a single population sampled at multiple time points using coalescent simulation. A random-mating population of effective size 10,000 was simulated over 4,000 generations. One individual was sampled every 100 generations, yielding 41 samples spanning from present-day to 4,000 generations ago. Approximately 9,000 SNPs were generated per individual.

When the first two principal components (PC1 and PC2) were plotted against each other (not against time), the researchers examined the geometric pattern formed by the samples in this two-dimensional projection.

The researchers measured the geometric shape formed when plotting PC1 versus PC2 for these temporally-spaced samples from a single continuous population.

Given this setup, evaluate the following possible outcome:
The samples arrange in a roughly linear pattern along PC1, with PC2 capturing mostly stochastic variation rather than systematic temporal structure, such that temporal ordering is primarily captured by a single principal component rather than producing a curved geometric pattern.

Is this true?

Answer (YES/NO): NO